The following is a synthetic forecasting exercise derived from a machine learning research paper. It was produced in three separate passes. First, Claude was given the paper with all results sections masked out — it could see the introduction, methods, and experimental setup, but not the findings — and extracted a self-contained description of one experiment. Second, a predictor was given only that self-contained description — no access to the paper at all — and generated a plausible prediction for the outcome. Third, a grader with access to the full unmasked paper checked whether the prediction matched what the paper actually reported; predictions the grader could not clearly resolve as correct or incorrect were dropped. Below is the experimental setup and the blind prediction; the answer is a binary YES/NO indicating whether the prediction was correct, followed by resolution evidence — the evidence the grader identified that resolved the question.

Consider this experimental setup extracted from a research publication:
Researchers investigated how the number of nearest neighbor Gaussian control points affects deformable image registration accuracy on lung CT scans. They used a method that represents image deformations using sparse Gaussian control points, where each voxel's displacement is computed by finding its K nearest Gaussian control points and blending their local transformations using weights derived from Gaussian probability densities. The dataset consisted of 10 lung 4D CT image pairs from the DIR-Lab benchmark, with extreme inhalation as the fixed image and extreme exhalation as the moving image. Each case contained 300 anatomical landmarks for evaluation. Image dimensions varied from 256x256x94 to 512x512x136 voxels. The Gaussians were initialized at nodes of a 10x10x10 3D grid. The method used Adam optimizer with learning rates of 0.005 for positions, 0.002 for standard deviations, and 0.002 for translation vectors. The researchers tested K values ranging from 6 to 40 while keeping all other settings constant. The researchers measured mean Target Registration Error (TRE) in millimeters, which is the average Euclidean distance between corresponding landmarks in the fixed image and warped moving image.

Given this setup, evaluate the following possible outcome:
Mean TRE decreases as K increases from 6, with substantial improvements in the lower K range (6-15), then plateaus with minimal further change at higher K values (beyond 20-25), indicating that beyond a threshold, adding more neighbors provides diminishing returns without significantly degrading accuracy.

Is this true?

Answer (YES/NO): NO